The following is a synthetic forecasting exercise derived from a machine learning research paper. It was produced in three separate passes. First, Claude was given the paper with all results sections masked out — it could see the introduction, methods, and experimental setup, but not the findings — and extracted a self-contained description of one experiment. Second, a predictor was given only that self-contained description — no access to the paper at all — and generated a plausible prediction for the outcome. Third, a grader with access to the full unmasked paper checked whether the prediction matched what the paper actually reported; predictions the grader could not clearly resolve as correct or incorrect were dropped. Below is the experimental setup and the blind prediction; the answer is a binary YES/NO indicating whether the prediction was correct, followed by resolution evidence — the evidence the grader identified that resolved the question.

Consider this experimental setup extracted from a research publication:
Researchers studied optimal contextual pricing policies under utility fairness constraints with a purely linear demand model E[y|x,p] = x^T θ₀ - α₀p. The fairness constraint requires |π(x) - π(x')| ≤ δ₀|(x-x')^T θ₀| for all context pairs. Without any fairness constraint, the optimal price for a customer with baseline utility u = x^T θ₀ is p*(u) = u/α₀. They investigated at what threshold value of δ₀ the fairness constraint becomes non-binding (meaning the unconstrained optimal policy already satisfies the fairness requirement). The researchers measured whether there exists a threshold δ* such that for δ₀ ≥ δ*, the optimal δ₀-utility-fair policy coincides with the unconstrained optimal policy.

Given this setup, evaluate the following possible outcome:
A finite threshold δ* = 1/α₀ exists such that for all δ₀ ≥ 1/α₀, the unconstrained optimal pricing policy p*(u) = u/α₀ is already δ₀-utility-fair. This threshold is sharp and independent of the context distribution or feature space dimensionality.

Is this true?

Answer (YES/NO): YES